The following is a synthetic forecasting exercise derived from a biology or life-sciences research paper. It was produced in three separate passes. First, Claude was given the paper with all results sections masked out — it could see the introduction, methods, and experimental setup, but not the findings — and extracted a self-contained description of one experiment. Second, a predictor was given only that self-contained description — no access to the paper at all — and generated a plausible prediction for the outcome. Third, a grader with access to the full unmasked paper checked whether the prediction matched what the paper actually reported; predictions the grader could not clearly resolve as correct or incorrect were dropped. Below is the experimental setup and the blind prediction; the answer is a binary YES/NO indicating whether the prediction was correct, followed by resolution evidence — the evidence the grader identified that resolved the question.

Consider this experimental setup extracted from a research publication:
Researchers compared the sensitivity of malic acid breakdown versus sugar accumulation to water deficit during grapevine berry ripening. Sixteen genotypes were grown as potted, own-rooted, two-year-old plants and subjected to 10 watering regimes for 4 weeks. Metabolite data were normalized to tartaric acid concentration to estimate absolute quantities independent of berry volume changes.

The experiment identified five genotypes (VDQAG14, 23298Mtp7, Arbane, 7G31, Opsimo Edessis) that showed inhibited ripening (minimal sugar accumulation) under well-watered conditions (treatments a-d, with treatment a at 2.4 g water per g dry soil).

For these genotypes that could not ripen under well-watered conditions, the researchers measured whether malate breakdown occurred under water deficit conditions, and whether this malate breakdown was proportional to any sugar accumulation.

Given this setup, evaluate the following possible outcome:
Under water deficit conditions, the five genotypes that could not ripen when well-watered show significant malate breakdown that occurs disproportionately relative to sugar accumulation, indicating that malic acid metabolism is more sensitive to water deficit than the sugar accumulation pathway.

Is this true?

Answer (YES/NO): YES